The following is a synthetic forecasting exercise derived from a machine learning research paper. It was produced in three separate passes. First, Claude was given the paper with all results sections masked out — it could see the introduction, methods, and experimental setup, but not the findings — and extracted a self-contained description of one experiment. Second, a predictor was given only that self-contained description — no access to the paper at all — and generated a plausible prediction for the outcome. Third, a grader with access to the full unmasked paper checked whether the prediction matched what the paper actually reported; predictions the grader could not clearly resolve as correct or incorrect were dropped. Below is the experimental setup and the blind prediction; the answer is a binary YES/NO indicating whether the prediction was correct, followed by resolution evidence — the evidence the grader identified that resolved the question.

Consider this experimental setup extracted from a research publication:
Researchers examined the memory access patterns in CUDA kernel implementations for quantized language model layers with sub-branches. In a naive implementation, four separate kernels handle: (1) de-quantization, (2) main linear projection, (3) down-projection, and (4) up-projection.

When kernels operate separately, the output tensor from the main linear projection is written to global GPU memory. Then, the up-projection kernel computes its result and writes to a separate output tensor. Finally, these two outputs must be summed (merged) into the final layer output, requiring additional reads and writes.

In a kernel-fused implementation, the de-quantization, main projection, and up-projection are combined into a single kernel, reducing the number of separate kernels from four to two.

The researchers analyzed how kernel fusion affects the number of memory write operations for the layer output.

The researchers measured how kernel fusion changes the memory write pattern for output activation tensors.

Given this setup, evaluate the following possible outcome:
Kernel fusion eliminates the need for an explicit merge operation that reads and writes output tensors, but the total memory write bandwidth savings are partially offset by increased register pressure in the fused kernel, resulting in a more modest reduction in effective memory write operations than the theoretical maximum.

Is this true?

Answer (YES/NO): NO